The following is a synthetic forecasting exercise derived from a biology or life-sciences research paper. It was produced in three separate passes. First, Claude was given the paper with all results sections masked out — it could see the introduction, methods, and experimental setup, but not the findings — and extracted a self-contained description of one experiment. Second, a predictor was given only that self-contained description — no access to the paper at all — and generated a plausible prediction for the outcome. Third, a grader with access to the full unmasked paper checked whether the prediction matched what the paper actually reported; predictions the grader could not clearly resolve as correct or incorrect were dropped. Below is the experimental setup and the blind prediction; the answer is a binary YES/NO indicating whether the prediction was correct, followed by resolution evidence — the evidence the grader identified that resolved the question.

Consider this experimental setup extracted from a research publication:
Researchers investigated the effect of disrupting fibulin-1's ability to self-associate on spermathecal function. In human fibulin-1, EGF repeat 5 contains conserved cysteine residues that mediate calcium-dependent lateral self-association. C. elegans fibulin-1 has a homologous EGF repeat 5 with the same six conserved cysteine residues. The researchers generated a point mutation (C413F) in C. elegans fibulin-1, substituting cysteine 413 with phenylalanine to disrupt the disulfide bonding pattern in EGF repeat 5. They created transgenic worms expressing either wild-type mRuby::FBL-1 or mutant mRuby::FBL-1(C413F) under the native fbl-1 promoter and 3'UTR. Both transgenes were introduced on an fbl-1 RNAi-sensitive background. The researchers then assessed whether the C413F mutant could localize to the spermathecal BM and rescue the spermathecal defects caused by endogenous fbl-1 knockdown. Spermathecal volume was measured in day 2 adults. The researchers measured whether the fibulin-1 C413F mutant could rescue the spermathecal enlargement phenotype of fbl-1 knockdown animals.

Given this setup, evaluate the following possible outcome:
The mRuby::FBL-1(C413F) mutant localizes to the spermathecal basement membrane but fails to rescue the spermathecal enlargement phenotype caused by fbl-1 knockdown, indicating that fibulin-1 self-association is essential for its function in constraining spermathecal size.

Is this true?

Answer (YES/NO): YES